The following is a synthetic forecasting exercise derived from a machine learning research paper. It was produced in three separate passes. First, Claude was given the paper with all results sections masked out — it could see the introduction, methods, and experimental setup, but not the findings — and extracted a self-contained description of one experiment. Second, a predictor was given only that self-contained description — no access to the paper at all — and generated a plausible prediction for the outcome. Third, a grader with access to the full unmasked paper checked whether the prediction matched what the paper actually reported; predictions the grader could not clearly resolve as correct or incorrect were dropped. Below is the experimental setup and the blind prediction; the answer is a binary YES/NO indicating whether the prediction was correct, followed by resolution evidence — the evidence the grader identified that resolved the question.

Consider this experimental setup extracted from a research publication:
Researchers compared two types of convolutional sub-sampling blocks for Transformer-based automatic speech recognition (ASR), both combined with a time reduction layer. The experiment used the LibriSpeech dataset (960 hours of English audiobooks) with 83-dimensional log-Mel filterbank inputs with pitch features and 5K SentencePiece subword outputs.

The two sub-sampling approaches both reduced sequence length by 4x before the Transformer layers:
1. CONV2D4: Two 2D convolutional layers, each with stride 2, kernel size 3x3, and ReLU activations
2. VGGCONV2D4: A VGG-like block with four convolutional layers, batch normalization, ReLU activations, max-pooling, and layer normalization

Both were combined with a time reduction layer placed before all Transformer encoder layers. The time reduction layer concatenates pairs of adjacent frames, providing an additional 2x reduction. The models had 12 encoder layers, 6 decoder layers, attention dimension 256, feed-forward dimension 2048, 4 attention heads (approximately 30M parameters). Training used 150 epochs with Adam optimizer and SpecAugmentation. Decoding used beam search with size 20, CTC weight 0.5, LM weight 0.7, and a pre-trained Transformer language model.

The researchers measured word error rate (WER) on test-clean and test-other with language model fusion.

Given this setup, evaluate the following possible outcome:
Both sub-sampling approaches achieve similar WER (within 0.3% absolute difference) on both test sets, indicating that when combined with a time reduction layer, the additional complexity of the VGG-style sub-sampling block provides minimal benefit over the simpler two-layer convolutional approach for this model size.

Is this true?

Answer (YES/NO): NO